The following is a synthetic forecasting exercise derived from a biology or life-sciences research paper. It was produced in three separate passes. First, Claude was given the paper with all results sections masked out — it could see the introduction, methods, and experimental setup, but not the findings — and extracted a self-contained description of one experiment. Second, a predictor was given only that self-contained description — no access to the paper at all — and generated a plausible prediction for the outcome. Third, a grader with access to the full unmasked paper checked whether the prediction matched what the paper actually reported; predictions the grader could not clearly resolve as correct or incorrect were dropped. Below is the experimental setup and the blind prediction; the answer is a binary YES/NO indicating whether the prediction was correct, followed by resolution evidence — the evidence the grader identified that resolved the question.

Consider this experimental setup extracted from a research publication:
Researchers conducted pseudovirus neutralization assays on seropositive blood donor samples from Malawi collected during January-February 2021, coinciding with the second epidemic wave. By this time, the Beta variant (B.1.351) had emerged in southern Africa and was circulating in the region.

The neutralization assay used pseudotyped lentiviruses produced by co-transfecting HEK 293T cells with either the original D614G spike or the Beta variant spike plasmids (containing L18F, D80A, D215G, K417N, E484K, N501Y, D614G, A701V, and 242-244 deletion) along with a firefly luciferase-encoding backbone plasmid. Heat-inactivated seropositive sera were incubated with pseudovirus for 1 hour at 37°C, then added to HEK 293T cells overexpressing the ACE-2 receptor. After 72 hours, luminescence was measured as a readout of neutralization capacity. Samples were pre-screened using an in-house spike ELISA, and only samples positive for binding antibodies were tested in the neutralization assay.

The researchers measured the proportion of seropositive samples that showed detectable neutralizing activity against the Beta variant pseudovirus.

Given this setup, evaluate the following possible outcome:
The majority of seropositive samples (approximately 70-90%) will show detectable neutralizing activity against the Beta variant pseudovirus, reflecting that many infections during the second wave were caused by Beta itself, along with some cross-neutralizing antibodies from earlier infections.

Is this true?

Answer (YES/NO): NO